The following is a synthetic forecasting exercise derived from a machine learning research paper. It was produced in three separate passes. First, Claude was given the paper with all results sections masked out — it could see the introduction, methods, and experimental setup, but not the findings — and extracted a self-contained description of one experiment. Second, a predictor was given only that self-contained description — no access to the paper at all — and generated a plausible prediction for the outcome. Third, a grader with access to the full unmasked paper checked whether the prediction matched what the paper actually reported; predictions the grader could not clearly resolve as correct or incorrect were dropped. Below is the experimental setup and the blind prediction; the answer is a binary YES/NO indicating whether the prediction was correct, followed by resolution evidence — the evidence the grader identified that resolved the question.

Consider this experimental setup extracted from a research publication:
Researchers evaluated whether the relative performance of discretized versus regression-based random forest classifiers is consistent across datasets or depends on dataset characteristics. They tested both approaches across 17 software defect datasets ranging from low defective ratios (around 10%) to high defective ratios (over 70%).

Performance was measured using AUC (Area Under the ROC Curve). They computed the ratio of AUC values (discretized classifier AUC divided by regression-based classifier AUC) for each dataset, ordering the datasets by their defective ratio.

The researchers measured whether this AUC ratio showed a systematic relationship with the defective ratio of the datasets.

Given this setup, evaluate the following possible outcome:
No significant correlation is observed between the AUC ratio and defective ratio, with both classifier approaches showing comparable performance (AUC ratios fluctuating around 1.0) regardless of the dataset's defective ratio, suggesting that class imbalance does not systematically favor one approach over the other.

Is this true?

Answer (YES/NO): NO